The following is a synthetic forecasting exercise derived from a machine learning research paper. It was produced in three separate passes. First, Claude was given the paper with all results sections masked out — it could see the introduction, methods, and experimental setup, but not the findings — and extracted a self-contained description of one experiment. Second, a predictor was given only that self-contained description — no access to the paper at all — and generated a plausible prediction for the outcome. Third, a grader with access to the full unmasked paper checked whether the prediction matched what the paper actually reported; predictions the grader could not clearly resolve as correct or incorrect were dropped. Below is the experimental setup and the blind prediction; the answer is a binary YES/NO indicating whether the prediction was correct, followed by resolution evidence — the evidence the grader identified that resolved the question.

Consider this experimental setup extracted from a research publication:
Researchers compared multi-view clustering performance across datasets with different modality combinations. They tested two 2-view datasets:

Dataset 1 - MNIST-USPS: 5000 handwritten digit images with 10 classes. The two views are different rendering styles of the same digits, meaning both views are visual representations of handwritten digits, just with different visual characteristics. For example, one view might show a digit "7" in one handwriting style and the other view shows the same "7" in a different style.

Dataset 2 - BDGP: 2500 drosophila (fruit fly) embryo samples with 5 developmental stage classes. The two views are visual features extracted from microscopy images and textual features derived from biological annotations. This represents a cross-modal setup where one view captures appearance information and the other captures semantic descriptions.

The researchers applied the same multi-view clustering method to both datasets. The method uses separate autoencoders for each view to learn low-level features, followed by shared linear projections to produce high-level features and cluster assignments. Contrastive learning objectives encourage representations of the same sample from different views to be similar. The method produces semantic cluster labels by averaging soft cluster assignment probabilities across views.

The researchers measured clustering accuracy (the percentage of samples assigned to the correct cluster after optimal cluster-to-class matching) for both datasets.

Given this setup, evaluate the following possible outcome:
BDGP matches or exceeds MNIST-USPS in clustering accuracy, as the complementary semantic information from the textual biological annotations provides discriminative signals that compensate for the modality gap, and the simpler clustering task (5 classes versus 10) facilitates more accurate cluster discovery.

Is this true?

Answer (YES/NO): NO